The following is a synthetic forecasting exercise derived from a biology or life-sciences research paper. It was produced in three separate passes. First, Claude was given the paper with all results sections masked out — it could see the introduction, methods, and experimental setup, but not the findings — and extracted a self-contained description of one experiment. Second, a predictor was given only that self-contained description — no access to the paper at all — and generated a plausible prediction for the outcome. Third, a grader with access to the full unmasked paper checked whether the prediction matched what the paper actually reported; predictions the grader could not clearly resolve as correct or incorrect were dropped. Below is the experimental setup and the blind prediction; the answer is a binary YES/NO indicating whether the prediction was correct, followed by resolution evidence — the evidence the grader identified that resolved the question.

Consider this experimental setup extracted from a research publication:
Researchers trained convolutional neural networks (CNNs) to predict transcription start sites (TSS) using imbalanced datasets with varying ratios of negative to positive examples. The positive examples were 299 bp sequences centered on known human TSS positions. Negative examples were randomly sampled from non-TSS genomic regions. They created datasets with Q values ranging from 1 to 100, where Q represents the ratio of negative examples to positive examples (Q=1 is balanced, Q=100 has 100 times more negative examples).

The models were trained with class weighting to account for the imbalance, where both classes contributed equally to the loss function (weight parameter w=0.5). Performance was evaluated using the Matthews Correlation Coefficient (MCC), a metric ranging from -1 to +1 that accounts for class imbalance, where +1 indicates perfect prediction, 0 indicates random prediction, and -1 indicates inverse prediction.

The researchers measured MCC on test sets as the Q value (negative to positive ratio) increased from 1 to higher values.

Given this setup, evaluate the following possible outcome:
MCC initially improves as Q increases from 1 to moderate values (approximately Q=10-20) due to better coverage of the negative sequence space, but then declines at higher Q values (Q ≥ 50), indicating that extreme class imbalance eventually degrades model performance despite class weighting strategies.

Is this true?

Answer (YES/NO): NO